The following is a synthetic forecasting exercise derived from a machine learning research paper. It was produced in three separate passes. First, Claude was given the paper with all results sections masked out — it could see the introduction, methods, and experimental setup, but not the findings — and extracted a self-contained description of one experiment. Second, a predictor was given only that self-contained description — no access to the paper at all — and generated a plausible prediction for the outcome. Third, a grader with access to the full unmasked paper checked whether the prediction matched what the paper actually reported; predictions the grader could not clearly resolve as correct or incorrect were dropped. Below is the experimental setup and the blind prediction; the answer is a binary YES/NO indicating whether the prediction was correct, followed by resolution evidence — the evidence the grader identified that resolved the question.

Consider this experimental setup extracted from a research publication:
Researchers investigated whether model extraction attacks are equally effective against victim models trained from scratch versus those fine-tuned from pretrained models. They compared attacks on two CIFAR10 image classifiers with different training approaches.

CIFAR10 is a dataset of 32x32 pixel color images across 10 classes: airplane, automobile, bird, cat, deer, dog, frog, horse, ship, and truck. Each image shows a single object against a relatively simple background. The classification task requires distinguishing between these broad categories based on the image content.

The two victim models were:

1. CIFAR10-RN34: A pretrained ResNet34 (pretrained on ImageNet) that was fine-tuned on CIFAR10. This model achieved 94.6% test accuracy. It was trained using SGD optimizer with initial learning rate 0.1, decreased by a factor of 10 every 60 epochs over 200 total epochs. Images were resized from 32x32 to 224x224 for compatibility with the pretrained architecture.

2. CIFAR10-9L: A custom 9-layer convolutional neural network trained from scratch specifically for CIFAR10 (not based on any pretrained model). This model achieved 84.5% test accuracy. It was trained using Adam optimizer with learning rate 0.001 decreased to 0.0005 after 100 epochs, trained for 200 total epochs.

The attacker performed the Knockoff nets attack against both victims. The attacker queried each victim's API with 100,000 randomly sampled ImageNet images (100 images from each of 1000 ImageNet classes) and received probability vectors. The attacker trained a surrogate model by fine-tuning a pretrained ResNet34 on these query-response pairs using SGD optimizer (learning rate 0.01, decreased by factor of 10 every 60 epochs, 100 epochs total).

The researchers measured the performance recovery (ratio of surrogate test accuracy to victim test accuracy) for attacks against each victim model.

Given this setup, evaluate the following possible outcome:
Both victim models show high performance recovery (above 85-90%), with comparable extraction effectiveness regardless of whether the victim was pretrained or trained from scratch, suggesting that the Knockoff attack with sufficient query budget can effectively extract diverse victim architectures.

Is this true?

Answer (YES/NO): NO